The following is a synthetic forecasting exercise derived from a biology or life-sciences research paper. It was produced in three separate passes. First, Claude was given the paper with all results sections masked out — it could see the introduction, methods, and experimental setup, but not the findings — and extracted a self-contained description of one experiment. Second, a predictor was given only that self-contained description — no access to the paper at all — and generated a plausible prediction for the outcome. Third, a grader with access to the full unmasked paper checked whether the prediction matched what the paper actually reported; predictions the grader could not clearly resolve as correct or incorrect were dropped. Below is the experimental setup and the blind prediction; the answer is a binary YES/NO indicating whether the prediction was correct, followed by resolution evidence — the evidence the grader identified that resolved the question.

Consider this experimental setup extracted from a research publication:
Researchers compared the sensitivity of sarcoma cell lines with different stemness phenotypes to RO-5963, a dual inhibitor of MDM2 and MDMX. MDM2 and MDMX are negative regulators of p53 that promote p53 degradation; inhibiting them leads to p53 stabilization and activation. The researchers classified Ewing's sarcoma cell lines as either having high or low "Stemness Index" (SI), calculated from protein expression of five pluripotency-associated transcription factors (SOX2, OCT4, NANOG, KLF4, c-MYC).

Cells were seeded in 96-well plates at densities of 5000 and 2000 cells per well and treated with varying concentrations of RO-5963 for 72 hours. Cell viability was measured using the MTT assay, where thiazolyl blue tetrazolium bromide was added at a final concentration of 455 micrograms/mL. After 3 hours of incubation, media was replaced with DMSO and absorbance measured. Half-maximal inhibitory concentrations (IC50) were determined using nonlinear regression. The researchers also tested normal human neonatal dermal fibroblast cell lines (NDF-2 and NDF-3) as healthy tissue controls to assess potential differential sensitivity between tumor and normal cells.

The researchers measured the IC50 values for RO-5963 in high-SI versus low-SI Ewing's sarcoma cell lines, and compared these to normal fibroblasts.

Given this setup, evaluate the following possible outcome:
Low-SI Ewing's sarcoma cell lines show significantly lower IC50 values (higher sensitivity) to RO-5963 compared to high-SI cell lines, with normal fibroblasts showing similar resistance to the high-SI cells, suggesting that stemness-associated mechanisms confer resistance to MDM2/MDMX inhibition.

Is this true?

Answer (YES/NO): NO